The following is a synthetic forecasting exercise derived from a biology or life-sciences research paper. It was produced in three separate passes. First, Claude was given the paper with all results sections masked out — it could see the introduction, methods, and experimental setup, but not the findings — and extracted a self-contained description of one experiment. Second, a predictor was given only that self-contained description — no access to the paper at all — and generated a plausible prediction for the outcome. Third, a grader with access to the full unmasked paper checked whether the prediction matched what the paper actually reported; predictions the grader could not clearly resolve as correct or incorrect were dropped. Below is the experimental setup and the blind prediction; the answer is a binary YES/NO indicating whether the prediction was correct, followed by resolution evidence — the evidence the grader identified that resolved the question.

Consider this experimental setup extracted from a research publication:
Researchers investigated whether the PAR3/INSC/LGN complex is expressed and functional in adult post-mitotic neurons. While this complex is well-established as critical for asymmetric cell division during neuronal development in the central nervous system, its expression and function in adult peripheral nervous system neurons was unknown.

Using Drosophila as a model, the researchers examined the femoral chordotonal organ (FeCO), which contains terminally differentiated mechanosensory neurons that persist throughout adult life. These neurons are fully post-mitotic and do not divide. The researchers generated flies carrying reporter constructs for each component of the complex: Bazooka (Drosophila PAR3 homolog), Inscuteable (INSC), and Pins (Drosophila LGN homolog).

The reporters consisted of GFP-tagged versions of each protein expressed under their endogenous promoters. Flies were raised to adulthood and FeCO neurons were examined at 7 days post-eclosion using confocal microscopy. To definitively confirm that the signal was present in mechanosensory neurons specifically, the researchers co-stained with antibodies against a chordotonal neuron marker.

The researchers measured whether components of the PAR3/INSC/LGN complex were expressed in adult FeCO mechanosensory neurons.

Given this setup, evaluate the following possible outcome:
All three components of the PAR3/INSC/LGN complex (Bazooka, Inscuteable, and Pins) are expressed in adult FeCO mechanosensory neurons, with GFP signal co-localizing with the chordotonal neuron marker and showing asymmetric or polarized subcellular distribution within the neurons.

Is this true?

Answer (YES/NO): NO